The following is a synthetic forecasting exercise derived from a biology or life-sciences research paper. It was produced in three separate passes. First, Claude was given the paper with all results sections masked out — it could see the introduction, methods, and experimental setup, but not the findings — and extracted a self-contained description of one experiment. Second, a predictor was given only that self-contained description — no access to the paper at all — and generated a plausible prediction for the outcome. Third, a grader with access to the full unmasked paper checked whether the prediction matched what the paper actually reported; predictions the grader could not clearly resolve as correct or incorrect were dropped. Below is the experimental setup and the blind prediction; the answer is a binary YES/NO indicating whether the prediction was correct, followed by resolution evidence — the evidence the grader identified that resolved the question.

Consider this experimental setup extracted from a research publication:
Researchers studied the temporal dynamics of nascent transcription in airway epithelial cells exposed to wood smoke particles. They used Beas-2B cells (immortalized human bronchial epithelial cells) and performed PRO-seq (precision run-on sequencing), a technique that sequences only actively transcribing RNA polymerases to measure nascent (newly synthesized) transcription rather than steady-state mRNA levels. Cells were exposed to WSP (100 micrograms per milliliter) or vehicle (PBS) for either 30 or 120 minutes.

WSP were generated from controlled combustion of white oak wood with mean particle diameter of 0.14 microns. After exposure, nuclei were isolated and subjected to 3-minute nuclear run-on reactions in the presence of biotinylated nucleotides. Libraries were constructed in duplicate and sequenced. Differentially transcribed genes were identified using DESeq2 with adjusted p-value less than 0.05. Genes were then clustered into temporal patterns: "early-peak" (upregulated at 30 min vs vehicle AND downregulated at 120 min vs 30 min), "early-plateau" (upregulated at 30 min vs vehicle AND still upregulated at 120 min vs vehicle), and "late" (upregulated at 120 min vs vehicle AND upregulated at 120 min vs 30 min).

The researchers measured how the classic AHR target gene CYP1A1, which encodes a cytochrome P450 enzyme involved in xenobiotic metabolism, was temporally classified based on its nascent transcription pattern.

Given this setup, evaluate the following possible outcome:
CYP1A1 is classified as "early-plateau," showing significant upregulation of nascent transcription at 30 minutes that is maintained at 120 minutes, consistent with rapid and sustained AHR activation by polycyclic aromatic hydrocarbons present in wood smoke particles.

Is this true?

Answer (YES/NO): NO